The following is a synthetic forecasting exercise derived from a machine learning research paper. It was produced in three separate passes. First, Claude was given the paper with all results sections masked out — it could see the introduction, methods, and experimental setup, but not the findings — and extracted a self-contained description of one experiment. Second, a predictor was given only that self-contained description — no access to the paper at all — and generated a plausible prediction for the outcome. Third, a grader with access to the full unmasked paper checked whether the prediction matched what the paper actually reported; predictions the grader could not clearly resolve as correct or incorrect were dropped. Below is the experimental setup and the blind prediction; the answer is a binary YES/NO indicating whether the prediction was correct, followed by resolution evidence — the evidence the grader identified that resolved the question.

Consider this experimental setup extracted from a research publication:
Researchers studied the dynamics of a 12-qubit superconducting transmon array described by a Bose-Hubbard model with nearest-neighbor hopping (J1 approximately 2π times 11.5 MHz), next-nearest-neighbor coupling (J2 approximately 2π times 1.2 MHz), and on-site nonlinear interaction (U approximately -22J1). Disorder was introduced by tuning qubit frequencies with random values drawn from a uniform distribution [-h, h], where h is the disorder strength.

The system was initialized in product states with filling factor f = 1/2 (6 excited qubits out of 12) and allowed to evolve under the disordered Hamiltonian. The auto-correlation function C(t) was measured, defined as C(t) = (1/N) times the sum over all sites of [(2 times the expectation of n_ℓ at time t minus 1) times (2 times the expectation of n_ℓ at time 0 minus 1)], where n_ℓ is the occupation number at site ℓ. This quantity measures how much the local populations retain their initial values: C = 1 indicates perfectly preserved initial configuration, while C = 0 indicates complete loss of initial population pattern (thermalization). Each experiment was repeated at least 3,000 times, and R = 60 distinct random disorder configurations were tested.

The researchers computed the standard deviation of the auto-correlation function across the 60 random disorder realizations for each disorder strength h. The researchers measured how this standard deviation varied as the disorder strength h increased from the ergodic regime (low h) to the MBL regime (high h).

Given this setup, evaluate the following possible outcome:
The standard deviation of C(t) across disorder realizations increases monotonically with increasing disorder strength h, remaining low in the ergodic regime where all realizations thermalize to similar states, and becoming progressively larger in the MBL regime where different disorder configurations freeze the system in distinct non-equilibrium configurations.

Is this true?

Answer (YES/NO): NO